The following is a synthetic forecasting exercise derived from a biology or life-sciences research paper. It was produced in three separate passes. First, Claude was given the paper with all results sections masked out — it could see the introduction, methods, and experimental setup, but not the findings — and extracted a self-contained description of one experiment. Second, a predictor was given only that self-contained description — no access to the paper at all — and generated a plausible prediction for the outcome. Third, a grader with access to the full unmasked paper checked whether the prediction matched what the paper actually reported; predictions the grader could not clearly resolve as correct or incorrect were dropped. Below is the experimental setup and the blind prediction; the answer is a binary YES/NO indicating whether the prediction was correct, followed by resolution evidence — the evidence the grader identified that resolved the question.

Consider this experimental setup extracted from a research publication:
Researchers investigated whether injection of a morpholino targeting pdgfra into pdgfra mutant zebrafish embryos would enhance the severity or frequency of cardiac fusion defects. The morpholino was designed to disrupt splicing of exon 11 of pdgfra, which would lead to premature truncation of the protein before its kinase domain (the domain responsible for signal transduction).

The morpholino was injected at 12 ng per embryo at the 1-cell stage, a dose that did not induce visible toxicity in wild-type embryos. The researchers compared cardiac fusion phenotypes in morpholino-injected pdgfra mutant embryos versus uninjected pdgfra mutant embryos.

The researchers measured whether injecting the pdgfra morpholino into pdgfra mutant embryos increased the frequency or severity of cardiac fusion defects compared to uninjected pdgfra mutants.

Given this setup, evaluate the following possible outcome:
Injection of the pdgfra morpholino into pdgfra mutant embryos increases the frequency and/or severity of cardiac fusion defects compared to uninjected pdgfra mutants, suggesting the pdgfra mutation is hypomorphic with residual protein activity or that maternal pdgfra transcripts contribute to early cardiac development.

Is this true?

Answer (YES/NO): NO